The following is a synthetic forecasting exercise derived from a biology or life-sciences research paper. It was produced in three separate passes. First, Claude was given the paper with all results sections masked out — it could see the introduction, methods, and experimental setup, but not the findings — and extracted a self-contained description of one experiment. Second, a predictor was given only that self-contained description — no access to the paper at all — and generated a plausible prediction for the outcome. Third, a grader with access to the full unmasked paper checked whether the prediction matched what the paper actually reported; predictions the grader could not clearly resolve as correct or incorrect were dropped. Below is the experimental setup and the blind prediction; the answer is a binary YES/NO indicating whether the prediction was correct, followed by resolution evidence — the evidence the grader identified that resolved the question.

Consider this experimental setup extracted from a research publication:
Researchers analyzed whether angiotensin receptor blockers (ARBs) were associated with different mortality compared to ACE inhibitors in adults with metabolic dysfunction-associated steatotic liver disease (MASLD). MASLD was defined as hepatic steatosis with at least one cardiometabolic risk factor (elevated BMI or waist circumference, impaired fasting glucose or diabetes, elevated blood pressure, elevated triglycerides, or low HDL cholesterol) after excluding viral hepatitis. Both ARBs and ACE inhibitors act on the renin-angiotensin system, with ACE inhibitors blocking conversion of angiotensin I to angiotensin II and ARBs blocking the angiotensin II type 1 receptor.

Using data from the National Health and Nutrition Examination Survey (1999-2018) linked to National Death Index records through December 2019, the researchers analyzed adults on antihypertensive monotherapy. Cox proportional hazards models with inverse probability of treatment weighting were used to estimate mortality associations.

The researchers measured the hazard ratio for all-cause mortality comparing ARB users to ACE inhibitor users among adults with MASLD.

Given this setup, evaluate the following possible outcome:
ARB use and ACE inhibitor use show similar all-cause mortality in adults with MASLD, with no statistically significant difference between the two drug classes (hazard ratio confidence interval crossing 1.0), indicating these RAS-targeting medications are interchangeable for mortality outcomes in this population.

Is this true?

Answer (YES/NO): YES